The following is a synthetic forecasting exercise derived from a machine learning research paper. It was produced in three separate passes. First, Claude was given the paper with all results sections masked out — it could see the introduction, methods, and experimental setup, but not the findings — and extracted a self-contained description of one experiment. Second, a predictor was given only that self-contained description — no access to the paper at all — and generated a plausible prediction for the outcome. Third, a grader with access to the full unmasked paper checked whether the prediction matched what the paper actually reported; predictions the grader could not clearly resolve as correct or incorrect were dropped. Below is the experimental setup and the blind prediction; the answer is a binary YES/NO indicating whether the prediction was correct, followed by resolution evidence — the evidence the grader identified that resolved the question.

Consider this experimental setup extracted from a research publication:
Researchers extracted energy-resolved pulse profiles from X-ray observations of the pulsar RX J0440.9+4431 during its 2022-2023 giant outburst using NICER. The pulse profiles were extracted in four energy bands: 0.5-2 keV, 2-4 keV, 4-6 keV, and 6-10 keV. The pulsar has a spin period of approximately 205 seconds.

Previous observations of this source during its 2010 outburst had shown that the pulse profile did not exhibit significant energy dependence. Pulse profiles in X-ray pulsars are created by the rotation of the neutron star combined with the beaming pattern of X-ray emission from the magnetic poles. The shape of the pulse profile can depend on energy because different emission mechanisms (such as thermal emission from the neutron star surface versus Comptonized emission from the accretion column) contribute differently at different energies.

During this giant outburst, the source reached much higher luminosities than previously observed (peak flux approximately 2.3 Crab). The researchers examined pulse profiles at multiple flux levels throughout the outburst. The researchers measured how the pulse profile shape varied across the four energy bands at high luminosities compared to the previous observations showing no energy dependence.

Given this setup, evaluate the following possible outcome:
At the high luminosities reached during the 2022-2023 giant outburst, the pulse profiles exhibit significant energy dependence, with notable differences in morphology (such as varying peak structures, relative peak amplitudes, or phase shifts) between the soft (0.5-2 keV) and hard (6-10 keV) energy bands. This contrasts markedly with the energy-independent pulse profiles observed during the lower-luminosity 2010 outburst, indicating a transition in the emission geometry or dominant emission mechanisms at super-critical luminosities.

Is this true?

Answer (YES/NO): YES